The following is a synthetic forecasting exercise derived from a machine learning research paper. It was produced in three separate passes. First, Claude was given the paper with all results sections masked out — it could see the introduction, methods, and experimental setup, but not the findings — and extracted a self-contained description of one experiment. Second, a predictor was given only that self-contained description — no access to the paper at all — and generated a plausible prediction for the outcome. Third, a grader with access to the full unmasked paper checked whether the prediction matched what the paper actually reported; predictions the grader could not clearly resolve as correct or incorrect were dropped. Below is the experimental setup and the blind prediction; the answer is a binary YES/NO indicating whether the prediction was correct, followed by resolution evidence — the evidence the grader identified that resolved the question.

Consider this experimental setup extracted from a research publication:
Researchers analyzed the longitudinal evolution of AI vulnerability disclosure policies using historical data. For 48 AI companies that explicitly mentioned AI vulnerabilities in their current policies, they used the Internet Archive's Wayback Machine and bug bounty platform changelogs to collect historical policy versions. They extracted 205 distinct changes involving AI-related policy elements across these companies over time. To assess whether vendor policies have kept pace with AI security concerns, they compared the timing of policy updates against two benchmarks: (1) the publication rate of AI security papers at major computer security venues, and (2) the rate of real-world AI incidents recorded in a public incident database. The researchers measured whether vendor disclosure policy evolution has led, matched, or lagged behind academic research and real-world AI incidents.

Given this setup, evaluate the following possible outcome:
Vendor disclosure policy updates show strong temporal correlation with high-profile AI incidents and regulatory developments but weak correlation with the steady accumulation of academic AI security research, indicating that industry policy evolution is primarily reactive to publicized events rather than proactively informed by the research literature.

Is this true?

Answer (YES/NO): NO